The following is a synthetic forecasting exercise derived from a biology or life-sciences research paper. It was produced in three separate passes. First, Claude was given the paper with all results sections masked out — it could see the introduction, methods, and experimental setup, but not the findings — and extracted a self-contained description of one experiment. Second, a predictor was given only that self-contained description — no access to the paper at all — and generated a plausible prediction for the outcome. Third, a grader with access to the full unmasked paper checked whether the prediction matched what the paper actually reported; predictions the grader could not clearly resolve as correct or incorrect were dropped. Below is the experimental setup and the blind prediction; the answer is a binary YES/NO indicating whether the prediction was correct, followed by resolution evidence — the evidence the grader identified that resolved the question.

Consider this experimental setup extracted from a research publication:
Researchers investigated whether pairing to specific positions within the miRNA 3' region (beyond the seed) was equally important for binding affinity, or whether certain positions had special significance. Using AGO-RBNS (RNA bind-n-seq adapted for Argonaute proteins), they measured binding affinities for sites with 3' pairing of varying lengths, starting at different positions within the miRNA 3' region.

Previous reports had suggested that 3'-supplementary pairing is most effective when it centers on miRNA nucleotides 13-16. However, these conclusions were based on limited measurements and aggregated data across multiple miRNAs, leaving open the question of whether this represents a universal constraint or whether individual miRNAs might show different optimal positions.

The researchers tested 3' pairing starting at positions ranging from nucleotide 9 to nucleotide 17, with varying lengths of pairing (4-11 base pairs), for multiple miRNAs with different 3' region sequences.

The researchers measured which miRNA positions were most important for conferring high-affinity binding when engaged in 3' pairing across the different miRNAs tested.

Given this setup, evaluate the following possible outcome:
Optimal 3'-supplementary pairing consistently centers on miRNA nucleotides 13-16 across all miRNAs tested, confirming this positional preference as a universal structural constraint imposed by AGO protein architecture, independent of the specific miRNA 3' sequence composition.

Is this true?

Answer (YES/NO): NO